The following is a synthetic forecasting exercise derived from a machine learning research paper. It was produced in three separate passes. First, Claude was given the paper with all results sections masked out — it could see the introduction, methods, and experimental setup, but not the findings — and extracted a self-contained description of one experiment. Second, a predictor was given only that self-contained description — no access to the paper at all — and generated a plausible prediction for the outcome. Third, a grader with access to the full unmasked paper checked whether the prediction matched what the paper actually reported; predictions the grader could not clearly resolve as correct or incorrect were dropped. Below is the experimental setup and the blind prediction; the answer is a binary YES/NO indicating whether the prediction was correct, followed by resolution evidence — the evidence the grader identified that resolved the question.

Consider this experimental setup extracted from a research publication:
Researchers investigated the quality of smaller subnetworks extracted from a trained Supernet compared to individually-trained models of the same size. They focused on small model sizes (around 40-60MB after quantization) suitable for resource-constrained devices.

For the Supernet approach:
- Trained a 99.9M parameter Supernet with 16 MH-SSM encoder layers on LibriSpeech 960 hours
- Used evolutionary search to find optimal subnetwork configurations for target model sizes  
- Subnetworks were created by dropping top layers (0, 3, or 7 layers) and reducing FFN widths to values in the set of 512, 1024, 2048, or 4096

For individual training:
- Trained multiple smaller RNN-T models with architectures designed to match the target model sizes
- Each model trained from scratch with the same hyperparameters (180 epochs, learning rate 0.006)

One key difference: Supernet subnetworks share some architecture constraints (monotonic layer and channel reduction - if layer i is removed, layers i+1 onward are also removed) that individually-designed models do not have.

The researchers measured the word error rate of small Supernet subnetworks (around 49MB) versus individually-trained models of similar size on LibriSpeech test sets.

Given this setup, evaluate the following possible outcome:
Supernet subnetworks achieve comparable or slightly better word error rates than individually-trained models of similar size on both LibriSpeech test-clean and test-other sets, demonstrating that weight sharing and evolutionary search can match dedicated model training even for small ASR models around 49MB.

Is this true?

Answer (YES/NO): YES